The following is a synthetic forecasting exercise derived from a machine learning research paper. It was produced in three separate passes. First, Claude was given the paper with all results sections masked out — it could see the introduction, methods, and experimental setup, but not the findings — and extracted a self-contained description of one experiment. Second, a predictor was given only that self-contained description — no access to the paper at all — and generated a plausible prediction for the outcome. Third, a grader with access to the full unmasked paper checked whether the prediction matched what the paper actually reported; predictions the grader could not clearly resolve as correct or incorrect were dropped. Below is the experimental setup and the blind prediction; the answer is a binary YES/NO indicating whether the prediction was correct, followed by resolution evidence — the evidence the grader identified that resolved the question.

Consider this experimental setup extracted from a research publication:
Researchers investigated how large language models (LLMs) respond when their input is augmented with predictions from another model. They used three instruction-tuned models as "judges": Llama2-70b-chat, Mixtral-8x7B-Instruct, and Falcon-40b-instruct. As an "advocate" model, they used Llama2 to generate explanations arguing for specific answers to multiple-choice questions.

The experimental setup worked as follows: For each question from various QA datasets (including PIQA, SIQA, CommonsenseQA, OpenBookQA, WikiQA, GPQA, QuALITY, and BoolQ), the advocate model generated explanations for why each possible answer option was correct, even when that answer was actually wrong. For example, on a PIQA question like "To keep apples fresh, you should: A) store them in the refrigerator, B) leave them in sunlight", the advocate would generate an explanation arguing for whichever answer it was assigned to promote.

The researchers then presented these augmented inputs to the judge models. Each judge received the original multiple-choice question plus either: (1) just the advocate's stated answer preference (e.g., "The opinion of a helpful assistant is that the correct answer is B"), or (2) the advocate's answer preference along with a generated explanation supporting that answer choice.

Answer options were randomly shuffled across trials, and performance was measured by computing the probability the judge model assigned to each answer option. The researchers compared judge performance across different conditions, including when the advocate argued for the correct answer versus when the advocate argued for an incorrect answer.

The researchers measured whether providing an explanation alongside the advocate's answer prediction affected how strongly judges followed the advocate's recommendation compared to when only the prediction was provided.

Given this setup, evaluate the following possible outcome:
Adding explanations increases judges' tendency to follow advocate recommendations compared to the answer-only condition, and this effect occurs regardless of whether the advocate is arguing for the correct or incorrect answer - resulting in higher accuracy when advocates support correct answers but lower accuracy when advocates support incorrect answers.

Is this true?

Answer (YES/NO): NO